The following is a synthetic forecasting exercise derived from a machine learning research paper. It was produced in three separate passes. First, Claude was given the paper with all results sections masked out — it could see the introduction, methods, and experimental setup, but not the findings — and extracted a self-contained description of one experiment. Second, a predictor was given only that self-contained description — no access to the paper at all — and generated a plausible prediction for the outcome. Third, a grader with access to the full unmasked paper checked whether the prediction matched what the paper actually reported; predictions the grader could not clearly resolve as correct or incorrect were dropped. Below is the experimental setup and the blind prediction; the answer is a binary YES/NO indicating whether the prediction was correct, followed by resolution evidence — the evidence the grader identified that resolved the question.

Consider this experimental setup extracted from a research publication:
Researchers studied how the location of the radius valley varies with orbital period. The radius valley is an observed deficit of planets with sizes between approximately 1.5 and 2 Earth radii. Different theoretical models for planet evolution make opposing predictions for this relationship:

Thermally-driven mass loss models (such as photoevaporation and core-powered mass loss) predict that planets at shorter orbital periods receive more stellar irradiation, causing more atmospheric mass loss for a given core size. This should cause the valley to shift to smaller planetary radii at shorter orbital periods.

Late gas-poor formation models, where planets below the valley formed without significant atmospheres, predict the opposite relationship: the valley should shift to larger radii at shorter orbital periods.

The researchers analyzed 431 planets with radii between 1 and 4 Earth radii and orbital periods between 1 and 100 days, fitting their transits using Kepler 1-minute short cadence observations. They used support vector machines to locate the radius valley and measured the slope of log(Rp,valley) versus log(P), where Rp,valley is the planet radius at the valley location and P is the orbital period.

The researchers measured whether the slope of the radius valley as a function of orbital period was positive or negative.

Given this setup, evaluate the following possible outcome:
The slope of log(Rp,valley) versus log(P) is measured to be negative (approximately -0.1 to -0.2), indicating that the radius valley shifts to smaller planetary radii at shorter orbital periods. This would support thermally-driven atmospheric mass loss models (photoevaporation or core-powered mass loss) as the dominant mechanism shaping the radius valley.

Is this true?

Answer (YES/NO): YES